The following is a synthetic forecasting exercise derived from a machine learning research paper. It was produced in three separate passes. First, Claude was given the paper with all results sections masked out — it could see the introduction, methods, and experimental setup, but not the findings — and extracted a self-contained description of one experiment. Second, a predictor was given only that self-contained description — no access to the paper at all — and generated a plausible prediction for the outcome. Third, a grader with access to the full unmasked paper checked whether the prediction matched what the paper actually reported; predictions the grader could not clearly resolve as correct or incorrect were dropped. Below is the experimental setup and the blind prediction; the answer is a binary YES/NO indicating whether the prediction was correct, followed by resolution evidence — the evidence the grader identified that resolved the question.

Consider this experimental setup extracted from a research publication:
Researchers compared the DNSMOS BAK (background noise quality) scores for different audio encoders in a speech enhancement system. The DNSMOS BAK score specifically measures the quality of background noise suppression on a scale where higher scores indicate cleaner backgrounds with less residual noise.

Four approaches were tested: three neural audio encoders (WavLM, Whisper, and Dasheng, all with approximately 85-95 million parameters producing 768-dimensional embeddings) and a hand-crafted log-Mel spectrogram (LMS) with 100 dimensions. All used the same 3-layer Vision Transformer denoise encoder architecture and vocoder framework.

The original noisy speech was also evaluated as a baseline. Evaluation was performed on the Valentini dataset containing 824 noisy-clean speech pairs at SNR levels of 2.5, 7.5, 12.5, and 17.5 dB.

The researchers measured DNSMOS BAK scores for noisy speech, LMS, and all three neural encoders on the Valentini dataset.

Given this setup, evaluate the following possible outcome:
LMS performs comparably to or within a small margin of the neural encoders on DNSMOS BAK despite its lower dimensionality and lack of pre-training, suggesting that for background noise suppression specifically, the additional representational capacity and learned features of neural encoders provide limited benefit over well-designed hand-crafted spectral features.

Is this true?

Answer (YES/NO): YES